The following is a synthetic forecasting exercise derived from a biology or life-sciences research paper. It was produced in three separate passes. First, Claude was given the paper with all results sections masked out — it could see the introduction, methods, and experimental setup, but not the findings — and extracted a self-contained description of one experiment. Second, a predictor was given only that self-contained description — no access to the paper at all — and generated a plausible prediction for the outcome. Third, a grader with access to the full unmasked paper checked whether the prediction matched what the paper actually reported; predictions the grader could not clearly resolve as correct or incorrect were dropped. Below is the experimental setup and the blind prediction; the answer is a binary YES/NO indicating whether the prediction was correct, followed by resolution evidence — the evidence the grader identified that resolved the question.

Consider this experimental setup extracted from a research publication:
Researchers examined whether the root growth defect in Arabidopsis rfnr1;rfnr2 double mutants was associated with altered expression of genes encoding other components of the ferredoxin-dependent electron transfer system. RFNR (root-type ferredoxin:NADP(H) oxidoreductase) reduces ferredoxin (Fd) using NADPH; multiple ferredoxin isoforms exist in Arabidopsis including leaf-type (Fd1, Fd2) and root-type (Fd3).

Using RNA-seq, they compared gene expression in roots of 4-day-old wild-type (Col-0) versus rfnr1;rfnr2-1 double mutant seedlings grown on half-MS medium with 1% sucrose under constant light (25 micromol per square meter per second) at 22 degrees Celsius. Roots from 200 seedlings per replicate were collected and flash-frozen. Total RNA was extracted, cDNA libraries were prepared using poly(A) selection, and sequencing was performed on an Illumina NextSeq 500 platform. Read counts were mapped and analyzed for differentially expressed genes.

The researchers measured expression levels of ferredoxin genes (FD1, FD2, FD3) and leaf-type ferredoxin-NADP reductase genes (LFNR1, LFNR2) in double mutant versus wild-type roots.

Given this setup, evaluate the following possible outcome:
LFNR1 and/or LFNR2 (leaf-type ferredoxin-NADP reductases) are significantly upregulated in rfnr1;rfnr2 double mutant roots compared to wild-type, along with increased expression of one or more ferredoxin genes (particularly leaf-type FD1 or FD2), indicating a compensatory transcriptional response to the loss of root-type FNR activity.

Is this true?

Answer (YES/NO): NO